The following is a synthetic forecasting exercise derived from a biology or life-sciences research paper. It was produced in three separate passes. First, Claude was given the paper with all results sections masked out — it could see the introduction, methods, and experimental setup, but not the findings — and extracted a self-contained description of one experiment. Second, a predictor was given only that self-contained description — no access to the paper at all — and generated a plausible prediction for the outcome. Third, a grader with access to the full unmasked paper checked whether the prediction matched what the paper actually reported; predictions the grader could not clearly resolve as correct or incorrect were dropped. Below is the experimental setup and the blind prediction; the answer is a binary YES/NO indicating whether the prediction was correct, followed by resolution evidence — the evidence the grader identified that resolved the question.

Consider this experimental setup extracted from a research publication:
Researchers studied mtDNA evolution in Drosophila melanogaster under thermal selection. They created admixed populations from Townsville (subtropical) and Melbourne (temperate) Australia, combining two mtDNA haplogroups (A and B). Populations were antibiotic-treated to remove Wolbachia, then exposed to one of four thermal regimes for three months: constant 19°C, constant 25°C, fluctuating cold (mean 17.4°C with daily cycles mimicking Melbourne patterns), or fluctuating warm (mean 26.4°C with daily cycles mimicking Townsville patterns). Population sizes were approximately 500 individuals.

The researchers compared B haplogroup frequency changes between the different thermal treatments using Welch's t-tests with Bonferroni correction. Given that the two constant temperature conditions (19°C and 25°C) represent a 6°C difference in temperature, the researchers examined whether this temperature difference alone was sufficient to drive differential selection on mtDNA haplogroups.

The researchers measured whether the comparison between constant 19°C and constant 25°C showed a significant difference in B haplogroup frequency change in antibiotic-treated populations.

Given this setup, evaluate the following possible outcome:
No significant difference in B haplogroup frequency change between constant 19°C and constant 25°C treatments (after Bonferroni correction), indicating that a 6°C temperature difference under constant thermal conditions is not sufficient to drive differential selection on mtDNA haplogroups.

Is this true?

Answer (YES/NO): YES